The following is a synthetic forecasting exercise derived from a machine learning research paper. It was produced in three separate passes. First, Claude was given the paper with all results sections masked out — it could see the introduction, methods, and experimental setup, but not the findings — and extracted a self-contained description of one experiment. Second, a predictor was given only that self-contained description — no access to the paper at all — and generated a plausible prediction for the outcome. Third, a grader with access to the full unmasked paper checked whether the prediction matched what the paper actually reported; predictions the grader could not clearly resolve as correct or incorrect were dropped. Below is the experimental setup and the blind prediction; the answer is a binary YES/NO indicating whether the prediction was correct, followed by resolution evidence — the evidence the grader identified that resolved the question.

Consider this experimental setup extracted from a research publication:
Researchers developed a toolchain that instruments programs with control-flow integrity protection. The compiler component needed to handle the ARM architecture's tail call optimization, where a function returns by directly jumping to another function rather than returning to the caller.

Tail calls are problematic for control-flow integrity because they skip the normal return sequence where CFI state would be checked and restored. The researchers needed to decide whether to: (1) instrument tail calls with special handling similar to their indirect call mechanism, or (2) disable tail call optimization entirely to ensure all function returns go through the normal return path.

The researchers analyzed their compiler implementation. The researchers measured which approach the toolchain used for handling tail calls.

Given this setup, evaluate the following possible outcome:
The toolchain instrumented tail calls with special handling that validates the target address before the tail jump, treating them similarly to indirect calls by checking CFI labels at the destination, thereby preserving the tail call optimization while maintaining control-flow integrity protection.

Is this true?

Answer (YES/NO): NO